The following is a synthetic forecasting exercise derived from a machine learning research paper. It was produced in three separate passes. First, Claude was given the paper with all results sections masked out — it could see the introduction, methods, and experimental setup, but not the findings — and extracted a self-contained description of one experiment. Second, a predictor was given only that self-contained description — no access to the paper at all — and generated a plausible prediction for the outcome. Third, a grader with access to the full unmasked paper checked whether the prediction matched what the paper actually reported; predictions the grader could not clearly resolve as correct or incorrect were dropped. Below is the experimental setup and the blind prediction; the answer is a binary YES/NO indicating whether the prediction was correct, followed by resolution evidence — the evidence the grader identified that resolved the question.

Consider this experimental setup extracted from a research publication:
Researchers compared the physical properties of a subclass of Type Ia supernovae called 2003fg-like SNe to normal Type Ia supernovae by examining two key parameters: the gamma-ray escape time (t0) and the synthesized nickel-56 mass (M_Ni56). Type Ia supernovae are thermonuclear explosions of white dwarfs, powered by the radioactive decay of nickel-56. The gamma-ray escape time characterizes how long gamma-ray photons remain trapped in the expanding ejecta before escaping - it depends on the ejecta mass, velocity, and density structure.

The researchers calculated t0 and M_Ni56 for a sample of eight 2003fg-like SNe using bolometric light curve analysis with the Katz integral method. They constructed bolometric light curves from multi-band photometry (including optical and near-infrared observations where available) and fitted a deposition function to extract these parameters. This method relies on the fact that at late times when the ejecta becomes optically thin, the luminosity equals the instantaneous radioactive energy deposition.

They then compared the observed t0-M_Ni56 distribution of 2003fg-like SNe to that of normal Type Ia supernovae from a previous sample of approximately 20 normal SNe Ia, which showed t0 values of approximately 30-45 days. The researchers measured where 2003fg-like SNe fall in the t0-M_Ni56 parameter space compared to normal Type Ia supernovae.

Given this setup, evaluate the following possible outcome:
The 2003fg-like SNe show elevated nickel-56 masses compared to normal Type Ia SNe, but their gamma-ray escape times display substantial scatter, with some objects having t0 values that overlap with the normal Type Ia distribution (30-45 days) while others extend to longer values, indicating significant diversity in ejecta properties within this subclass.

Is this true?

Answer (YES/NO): NO